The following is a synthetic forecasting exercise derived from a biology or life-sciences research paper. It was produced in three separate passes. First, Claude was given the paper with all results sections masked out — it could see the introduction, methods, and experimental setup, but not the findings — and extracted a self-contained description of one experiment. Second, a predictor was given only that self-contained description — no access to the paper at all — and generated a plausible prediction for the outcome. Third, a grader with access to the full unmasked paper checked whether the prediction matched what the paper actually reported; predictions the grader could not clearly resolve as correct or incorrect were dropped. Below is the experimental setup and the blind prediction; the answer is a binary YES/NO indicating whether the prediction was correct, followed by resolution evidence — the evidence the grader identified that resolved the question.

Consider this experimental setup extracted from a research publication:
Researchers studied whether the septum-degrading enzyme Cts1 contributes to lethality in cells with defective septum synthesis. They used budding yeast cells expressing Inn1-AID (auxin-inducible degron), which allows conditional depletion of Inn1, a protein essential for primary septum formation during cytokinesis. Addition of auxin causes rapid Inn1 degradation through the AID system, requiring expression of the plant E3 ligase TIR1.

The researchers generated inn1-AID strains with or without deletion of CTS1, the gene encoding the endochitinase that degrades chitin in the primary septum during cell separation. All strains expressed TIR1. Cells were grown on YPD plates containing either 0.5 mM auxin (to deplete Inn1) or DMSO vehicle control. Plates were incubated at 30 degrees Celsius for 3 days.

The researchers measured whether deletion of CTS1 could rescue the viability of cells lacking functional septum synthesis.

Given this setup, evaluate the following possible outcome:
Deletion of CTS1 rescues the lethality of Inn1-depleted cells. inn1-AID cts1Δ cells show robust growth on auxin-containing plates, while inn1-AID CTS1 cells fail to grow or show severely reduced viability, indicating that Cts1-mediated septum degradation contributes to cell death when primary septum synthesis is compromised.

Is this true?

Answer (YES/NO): NO